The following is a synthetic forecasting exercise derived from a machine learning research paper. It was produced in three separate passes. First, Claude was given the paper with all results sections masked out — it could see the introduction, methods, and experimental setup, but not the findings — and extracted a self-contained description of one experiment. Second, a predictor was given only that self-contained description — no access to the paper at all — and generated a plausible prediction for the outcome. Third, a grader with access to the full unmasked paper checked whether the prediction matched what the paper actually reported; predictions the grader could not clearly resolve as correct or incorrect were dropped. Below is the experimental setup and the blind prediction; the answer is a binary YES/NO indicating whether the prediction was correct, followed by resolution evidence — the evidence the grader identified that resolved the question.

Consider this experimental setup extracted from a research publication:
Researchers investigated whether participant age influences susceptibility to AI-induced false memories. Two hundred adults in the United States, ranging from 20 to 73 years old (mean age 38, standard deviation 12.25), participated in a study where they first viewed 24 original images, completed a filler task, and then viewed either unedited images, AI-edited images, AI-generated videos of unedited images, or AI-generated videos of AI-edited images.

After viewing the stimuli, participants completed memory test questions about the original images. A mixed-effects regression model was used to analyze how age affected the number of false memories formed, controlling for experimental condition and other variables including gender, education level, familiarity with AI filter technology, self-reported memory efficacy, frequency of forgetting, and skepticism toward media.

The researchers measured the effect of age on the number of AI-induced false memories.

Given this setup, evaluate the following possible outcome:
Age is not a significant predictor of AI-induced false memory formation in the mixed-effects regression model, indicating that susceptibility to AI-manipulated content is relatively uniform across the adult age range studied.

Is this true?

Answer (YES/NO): NO